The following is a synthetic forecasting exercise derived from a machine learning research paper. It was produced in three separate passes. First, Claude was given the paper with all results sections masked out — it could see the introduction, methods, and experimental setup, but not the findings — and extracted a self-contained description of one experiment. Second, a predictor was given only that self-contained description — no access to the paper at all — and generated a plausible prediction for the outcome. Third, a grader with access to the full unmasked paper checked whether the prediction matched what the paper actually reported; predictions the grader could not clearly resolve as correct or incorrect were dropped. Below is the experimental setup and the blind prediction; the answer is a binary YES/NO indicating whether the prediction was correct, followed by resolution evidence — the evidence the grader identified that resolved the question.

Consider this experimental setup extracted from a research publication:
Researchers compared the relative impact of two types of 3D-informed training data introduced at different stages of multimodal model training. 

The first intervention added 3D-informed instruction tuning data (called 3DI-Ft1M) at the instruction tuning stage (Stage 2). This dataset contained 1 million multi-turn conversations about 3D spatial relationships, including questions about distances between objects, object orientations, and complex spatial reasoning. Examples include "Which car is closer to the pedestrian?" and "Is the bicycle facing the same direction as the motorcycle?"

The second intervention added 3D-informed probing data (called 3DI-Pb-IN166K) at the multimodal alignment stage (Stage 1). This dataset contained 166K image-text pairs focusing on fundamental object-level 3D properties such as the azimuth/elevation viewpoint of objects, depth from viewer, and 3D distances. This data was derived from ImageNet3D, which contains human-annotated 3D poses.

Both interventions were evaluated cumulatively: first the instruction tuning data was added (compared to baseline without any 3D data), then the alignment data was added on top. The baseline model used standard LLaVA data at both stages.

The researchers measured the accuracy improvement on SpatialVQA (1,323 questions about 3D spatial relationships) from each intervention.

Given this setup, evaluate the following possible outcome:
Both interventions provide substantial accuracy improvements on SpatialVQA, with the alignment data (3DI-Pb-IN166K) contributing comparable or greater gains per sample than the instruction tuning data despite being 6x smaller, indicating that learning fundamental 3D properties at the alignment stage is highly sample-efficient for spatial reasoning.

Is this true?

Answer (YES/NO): NO